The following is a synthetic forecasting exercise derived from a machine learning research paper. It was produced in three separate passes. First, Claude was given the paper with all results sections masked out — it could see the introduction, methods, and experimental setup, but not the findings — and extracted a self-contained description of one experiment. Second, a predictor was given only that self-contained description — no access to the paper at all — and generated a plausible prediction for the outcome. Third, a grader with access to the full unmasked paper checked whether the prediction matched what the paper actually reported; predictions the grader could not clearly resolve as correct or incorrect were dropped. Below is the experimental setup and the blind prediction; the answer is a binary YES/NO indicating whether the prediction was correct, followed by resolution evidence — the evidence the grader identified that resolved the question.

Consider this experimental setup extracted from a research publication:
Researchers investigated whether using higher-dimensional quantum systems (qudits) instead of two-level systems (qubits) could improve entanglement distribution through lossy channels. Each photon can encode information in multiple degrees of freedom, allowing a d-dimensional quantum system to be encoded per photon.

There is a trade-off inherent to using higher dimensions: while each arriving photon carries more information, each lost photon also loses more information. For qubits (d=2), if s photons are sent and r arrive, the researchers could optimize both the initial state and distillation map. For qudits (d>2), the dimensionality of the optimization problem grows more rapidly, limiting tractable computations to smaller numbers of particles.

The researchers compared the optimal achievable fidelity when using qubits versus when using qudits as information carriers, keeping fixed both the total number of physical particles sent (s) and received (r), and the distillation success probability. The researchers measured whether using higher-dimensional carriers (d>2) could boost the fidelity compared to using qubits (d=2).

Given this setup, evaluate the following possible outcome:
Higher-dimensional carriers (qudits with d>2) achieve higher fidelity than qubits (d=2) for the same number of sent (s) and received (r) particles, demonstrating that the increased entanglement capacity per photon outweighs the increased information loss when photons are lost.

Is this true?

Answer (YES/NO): NO